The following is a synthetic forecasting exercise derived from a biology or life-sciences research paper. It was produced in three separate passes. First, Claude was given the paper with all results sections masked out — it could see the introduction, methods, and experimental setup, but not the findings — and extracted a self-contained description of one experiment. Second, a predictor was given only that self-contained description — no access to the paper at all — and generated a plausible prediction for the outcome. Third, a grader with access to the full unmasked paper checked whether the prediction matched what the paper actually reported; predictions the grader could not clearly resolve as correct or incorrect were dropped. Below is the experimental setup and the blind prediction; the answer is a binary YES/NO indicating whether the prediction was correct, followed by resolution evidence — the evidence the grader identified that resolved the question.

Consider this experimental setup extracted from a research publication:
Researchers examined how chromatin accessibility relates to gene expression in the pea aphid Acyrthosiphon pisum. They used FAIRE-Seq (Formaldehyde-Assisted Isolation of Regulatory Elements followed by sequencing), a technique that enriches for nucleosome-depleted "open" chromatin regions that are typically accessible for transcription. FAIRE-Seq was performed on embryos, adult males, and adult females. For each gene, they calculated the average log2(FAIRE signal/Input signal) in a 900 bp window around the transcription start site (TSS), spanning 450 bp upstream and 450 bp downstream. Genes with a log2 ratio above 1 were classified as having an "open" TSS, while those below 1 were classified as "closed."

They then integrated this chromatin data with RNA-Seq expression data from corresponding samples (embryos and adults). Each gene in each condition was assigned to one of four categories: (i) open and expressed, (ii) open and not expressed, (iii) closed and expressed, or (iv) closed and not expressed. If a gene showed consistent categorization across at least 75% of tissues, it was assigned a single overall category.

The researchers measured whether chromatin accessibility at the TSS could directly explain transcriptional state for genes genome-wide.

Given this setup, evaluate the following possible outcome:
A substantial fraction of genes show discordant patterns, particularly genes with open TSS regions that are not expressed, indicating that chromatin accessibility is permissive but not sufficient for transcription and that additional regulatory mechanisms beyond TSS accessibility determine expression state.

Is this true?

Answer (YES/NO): NO